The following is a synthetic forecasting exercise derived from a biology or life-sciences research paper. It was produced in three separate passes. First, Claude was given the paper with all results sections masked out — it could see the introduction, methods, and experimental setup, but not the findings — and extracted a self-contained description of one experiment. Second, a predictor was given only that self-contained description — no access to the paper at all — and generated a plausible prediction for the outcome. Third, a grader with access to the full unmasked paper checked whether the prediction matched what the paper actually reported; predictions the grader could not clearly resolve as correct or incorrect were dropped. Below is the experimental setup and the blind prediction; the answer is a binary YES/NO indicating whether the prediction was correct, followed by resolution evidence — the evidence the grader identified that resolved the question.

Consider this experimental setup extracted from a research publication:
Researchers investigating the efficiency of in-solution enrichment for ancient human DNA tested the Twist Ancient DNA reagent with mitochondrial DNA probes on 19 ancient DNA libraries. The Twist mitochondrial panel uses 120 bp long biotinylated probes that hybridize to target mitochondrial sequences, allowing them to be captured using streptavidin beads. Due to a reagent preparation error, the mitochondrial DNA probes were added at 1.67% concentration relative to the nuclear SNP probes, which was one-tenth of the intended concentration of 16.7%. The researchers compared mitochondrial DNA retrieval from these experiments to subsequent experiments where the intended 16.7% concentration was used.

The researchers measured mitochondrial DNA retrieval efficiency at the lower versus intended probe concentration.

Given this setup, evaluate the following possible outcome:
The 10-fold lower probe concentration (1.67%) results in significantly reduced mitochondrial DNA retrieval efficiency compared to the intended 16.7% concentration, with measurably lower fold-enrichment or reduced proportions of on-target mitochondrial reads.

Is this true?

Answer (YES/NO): YES